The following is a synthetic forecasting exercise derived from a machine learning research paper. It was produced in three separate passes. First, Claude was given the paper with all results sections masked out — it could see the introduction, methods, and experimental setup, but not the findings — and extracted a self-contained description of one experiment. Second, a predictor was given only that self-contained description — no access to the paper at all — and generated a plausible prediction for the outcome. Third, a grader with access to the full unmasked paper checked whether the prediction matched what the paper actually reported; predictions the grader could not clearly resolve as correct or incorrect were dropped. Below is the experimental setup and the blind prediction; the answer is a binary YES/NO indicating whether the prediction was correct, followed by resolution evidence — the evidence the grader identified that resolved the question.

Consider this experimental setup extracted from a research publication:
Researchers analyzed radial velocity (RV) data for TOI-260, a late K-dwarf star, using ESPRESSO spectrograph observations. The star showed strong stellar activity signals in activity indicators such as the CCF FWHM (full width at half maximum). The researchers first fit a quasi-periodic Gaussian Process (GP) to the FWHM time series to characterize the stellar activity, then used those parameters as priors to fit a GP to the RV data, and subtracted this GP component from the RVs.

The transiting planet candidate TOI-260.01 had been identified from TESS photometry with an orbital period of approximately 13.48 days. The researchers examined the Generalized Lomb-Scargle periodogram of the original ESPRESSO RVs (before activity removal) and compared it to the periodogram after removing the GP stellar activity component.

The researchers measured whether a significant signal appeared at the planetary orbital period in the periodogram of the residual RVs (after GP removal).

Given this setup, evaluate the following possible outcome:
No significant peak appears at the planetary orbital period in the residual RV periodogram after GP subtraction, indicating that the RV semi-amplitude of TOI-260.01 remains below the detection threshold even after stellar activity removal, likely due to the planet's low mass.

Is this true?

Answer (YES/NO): NO